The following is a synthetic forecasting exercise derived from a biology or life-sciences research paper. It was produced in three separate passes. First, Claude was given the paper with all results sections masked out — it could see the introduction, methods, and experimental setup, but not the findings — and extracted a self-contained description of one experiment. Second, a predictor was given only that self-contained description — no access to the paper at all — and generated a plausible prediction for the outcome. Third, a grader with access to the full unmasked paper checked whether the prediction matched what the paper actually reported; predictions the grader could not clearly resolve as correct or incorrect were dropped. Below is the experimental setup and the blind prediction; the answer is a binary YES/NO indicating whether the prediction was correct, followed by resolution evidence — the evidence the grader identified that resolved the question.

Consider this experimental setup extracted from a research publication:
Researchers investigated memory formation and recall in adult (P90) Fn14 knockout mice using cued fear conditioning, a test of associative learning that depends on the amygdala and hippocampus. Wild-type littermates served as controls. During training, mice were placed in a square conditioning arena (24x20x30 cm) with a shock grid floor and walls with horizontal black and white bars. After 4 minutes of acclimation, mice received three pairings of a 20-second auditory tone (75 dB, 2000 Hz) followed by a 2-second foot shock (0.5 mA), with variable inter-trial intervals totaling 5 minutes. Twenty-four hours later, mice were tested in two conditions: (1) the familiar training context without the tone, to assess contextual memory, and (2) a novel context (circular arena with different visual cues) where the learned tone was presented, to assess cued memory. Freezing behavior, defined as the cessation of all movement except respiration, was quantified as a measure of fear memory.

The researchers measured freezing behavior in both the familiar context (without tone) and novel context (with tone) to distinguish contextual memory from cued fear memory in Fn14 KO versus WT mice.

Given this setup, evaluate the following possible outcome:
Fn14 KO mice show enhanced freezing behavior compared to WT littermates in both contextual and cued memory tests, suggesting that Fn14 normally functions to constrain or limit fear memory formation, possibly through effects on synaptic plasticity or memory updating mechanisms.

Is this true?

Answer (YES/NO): NO